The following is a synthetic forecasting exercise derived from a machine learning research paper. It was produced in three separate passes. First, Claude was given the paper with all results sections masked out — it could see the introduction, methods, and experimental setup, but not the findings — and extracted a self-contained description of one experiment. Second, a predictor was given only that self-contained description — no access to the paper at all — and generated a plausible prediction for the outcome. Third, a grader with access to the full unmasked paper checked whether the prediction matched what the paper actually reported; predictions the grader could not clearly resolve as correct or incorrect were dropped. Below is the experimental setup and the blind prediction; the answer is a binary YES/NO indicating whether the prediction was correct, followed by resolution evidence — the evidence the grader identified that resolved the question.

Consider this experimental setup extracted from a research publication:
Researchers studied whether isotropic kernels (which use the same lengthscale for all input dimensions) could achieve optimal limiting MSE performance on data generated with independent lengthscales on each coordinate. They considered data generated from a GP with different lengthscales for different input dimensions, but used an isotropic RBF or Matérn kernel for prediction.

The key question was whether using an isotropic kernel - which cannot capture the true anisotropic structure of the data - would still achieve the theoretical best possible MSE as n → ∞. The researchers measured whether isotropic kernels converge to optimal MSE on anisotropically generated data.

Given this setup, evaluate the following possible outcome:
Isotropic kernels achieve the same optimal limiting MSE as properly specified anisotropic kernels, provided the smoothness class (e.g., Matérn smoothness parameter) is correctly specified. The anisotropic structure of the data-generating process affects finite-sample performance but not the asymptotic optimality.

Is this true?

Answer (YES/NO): NO